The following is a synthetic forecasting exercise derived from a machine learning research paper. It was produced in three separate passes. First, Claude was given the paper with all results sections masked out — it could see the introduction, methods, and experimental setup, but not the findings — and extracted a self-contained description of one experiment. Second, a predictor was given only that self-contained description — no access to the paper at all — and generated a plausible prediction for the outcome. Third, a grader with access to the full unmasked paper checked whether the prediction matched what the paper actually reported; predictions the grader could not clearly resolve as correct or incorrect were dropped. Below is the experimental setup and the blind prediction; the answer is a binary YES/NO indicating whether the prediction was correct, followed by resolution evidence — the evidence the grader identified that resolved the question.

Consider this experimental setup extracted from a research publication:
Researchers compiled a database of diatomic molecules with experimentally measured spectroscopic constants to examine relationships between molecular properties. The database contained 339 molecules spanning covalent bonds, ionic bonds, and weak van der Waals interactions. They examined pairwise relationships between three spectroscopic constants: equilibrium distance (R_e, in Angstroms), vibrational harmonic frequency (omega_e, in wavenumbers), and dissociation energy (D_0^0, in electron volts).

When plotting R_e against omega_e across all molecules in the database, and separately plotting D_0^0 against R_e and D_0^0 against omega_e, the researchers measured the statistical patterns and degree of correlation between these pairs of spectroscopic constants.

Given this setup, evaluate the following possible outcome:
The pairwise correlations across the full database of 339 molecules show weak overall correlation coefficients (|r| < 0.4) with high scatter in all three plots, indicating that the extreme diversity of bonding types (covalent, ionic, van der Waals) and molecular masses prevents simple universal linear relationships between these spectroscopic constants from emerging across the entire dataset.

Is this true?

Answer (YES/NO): NO